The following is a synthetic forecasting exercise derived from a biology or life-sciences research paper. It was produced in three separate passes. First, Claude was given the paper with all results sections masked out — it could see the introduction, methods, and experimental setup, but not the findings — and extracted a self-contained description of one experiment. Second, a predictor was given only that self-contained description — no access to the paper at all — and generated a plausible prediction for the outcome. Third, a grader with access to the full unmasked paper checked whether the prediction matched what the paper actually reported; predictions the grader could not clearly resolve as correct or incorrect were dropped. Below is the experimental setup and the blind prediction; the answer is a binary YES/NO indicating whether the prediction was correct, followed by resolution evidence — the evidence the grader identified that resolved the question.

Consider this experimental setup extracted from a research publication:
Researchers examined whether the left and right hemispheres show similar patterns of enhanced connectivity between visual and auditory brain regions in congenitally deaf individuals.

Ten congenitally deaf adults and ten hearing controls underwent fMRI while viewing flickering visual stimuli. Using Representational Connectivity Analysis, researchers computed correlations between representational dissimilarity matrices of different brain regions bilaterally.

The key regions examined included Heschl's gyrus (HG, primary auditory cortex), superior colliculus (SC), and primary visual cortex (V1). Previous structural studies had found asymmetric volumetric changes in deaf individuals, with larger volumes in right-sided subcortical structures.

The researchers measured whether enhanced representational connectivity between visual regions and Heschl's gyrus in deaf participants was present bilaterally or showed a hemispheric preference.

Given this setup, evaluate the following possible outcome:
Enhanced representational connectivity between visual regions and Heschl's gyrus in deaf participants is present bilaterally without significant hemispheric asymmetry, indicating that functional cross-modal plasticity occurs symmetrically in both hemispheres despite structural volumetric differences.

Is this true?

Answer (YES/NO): NO